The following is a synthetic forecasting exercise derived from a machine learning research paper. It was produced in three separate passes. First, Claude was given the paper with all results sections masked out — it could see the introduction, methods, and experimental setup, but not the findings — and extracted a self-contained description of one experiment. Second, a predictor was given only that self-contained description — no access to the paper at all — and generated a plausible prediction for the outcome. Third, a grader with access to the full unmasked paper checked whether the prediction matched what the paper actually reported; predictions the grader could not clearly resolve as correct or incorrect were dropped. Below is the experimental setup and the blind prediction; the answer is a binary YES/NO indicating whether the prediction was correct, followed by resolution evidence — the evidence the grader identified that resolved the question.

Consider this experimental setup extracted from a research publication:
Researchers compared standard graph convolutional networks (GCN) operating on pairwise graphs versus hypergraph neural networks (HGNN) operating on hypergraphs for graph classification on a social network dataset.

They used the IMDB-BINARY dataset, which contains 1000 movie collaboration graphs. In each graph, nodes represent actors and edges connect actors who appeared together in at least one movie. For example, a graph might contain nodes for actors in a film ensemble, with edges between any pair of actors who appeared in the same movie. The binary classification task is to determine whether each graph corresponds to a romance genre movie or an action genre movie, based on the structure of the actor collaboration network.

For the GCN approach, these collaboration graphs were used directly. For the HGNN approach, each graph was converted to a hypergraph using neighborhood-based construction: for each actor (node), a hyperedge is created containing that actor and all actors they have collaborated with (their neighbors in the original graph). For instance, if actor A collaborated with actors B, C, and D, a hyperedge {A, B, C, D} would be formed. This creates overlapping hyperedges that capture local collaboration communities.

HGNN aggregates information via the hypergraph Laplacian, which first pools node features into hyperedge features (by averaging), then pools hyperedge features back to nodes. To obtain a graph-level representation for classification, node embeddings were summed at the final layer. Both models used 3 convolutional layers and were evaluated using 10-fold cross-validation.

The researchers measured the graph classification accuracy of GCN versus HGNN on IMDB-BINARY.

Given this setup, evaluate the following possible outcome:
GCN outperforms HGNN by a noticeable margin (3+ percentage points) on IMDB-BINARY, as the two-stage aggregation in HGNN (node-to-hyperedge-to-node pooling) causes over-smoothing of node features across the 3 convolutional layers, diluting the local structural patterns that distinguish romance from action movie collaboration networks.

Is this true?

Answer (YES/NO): NO